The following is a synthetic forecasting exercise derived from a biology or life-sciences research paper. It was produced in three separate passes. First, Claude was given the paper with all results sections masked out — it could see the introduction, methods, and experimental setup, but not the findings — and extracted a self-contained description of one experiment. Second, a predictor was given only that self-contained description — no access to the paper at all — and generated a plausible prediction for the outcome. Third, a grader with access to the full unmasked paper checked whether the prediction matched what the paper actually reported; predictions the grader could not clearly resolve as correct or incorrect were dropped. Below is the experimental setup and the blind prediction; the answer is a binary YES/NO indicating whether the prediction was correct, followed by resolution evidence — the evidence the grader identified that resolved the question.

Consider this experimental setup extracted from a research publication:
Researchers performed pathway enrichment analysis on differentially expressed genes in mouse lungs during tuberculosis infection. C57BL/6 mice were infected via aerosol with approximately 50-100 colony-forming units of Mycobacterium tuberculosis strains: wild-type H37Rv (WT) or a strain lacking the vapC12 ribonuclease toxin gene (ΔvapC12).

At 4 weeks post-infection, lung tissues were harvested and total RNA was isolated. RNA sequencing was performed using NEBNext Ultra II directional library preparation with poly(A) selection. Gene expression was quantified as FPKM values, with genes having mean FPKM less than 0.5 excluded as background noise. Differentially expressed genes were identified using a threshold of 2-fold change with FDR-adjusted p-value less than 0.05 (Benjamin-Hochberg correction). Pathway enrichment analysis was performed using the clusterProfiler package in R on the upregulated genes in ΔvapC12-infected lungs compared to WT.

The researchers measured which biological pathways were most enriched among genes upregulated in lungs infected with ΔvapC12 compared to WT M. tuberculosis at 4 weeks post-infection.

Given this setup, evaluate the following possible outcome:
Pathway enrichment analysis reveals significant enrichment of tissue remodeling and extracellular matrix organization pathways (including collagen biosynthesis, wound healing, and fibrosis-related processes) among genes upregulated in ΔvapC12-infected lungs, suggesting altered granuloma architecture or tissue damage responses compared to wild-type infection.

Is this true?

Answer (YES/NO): NO